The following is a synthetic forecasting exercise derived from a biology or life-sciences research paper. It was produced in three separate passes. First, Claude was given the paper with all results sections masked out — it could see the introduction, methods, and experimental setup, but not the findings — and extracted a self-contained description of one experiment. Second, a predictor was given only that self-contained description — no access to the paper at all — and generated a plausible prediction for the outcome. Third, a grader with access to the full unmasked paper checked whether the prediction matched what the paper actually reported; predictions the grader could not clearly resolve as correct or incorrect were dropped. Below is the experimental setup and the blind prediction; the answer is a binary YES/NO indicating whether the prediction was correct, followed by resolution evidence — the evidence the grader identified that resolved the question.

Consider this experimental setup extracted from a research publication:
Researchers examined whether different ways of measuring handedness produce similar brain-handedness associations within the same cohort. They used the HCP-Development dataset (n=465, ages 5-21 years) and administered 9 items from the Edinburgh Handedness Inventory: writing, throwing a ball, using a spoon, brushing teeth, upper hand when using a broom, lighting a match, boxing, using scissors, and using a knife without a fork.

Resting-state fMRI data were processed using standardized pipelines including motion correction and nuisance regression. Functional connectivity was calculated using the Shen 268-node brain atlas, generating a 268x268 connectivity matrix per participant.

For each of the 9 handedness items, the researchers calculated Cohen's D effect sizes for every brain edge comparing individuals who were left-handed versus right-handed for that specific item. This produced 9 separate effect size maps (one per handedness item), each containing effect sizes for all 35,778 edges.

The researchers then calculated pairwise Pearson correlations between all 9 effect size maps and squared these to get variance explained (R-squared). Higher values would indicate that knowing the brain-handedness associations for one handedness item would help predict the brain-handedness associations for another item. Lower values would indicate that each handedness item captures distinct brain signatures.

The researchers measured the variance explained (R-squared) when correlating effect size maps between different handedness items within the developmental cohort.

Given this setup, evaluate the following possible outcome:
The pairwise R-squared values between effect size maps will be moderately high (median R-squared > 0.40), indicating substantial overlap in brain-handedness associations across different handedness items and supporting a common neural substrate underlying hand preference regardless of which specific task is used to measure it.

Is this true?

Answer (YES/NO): NO